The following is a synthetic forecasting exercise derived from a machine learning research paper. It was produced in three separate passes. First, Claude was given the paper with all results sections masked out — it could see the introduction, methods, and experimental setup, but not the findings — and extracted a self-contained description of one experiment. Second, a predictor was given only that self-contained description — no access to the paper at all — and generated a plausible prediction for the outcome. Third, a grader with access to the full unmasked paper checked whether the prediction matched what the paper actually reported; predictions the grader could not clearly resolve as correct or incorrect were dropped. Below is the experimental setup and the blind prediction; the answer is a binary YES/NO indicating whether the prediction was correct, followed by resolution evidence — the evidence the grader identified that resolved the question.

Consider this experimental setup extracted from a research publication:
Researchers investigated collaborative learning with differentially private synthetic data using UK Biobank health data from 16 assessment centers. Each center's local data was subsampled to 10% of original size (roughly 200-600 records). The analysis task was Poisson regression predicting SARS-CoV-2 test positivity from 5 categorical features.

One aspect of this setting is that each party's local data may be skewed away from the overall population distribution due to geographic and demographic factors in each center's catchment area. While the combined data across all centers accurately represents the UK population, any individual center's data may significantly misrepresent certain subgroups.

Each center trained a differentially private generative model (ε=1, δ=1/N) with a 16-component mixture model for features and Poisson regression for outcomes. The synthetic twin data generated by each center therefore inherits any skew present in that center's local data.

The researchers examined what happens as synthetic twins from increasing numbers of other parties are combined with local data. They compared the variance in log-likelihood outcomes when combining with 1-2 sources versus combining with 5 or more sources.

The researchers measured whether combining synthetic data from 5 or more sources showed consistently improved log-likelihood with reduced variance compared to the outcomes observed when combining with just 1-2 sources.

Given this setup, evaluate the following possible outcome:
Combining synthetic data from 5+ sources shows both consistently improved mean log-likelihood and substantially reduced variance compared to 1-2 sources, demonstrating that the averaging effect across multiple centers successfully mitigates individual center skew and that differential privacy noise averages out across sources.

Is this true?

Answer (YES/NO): YES